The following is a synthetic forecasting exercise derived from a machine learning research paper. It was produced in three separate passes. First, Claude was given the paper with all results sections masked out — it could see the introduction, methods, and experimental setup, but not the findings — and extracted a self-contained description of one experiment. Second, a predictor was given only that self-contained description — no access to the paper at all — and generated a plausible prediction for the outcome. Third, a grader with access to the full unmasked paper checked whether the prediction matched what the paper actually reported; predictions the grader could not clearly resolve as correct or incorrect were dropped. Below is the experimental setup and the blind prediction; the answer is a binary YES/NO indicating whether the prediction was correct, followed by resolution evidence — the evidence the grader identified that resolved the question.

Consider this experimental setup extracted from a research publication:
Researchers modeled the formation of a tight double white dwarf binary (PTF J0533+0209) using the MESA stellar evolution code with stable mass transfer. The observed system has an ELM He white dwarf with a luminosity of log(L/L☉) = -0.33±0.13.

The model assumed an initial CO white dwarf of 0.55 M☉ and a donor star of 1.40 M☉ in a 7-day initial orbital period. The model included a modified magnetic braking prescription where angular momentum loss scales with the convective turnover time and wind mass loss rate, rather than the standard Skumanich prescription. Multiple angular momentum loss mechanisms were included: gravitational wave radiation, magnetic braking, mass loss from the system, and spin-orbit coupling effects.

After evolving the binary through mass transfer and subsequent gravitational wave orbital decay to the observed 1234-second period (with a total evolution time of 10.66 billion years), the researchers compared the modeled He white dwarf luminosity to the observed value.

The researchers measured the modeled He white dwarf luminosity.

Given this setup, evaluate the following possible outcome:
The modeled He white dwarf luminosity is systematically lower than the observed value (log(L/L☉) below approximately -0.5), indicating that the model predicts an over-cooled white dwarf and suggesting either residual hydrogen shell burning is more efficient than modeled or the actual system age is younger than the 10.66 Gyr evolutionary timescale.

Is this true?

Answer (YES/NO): YES